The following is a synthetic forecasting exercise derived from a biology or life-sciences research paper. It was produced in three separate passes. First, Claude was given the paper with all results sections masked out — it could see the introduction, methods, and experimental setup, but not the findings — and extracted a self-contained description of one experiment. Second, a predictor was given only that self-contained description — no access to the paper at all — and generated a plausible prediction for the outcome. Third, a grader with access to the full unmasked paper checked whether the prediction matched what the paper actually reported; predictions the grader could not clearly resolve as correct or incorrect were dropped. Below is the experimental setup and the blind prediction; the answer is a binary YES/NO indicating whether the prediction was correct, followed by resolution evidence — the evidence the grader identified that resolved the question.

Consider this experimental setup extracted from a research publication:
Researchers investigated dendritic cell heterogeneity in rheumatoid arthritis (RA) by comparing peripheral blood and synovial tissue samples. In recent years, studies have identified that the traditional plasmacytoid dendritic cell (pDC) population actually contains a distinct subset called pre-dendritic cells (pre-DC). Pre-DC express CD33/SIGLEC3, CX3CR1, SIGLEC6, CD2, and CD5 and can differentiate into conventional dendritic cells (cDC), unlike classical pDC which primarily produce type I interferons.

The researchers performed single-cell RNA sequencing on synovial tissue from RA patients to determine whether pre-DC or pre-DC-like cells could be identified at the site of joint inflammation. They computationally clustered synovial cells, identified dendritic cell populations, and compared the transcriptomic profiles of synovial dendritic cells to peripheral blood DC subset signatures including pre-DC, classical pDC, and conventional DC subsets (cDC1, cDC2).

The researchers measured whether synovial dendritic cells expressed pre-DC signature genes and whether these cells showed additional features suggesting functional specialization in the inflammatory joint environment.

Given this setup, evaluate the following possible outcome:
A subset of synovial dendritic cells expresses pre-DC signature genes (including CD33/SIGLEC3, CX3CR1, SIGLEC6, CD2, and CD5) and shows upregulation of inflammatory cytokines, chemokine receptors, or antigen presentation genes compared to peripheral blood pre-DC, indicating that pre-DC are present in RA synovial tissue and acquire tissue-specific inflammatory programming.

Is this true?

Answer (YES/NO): NO